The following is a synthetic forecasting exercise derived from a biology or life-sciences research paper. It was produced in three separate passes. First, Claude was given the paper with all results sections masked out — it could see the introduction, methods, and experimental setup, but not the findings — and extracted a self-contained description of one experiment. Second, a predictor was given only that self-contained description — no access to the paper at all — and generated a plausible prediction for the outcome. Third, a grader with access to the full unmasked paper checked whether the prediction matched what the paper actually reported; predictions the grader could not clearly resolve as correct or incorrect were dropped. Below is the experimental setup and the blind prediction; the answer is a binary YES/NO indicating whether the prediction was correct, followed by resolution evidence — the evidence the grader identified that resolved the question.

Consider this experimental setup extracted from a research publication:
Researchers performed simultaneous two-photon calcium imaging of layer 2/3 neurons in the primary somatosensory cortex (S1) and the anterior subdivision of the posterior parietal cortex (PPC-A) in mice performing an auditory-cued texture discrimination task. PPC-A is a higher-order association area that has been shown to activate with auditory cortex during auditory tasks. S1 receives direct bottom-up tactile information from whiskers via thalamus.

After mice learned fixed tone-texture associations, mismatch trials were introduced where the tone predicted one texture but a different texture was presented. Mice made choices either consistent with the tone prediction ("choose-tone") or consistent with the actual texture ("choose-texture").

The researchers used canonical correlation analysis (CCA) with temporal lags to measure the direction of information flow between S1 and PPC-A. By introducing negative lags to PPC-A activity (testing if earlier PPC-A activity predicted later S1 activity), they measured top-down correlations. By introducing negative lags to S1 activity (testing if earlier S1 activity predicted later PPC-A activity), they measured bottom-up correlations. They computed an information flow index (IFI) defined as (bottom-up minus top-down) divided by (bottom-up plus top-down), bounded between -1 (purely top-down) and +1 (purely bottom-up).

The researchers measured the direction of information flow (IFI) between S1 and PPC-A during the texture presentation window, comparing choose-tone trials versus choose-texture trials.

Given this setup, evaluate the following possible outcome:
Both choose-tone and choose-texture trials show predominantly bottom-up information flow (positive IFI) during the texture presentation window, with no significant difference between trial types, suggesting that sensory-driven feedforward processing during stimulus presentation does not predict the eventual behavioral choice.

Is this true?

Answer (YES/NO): NO